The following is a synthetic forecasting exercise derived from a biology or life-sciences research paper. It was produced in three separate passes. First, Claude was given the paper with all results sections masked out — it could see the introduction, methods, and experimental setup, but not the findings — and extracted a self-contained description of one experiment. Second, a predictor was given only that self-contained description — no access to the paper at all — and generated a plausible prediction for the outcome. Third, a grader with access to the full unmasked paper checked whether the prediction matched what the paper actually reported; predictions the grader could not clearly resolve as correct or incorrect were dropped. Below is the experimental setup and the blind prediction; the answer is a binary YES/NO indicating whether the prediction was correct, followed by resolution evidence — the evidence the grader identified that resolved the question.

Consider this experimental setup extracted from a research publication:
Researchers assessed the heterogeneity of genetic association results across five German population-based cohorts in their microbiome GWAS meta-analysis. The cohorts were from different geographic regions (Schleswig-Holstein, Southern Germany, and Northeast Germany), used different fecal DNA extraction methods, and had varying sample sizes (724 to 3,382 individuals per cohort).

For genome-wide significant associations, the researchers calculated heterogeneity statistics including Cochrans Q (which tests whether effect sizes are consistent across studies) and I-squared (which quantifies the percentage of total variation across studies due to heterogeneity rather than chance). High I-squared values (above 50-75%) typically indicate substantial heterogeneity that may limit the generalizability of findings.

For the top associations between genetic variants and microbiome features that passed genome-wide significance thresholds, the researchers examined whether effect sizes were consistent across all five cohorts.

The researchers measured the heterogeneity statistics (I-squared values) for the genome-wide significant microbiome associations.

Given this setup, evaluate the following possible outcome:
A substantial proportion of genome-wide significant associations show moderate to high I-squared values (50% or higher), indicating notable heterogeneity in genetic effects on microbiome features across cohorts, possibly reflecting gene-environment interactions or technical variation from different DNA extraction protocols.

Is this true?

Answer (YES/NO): NO